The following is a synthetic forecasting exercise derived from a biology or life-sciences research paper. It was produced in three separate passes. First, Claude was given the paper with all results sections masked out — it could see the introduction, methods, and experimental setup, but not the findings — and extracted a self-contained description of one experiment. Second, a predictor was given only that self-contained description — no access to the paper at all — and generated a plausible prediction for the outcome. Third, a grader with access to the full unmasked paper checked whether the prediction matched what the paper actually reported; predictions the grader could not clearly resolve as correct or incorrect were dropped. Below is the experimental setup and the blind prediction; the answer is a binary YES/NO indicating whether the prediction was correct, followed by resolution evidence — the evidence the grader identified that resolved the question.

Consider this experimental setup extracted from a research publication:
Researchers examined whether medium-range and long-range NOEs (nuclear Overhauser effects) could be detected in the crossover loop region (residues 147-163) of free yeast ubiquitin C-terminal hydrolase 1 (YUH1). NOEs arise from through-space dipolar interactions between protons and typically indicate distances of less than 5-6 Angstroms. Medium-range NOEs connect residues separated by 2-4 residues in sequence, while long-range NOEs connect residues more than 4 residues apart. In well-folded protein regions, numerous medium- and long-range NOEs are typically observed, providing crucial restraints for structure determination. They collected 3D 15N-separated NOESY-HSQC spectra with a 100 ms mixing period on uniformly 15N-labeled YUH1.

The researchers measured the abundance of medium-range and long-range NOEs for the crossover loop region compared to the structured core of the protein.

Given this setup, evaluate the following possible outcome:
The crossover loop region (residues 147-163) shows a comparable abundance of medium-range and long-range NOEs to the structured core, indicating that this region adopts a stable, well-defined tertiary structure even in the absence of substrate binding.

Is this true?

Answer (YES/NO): NO